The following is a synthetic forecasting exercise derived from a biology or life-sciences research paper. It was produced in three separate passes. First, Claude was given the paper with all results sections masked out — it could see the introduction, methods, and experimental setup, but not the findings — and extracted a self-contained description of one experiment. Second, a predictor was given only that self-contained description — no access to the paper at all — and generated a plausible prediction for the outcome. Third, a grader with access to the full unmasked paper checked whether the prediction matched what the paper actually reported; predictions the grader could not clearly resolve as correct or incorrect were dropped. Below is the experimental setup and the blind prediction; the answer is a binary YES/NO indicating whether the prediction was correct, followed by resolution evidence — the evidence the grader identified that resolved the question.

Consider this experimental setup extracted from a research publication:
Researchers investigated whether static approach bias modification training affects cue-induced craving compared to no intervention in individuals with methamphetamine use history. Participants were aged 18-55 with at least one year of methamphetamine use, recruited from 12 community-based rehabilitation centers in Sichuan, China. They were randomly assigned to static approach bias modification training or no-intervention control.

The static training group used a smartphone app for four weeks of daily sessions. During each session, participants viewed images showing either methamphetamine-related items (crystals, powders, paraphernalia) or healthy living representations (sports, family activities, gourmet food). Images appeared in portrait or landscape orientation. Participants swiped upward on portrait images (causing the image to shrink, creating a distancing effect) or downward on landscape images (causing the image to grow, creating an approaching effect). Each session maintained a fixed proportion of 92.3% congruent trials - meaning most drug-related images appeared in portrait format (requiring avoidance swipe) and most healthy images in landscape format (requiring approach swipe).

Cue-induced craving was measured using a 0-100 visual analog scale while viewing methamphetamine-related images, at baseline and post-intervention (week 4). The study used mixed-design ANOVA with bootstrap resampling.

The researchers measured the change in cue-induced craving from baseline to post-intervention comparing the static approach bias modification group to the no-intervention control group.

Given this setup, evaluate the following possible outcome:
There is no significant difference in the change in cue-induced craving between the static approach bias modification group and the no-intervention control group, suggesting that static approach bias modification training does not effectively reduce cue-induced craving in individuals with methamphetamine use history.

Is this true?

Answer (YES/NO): NO